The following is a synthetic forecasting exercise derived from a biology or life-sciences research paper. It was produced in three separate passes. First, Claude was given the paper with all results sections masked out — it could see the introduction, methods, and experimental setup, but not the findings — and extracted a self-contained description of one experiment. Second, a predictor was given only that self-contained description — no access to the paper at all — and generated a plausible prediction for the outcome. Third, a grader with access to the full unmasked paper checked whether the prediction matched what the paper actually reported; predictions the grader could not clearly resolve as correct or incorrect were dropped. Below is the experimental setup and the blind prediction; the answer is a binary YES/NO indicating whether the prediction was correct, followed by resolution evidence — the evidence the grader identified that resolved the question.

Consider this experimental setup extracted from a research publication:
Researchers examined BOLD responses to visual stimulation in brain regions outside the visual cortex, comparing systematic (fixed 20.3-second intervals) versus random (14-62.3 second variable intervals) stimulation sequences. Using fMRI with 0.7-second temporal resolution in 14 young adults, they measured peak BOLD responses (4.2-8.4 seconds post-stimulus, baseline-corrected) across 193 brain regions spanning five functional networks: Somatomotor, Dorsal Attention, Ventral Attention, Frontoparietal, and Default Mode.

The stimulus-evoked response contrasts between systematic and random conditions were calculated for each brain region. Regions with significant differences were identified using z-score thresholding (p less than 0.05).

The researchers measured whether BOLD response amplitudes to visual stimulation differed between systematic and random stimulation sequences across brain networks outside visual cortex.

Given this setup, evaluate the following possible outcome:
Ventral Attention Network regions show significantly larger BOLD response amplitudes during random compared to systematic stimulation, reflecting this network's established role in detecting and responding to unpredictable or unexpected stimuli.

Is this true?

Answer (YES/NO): NO